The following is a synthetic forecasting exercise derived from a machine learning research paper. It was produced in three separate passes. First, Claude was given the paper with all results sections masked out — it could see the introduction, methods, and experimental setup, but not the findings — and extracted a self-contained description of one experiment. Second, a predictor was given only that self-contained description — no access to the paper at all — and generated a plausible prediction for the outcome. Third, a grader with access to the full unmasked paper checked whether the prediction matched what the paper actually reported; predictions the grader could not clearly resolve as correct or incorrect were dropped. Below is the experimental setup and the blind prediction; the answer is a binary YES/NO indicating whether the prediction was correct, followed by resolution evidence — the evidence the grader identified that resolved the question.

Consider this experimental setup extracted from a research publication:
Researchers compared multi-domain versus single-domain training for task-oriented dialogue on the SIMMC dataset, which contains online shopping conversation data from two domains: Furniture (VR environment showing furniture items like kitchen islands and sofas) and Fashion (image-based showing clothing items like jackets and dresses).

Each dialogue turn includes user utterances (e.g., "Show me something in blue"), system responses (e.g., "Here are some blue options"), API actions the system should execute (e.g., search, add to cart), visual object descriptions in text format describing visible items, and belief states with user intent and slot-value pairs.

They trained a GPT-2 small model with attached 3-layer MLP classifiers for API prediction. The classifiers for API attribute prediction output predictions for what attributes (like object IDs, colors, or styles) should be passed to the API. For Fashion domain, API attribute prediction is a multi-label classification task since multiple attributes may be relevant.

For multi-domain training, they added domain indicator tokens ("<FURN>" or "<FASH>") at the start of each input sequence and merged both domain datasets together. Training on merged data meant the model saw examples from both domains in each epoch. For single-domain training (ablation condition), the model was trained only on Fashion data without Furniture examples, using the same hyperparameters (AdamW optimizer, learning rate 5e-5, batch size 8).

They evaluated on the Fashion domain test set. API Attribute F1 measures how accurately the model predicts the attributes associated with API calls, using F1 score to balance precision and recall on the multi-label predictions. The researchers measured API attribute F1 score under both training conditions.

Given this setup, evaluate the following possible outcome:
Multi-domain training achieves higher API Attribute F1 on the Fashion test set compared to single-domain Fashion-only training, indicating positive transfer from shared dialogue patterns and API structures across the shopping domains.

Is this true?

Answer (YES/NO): YES